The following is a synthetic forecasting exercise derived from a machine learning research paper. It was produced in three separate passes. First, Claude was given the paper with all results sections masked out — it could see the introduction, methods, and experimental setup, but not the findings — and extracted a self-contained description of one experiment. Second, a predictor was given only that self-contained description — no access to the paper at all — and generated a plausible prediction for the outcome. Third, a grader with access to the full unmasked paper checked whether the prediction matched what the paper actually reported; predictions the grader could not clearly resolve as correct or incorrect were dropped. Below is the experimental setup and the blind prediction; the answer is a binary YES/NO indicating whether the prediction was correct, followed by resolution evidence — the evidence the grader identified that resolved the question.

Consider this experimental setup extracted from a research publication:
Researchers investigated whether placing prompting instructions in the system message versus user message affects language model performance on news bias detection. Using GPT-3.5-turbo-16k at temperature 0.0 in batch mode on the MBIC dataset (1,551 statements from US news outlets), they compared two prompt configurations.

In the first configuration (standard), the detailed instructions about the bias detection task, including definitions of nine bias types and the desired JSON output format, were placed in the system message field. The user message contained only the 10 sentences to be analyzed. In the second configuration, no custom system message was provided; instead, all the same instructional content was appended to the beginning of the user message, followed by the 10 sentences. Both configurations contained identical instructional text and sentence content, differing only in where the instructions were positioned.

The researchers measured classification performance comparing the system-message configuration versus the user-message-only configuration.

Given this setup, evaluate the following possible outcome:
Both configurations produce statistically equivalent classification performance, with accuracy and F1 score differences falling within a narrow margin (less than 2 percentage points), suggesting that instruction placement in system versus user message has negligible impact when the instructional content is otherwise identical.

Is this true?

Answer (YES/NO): YES